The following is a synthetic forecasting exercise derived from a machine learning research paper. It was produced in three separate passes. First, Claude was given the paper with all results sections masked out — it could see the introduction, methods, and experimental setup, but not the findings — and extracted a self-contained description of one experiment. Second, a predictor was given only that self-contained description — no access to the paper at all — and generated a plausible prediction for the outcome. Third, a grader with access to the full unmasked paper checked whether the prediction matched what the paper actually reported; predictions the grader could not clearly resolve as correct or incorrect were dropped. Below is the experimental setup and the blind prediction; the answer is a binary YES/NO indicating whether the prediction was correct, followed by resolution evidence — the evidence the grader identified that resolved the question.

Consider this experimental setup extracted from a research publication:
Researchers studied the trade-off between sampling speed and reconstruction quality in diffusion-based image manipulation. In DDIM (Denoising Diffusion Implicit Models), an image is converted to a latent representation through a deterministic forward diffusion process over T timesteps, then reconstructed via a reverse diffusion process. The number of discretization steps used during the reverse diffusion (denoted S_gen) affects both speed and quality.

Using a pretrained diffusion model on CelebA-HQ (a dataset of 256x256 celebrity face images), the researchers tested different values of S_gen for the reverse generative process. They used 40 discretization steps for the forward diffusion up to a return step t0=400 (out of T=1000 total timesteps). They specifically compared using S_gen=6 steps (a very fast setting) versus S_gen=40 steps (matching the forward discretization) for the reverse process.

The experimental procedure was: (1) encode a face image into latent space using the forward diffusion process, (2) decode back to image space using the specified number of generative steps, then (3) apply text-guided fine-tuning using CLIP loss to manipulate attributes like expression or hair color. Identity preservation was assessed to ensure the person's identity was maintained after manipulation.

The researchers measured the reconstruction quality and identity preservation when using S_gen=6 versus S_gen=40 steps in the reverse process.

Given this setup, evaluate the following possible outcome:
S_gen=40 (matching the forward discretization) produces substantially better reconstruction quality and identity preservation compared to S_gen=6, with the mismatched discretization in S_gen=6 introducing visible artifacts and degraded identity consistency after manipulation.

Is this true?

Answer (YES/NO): NO